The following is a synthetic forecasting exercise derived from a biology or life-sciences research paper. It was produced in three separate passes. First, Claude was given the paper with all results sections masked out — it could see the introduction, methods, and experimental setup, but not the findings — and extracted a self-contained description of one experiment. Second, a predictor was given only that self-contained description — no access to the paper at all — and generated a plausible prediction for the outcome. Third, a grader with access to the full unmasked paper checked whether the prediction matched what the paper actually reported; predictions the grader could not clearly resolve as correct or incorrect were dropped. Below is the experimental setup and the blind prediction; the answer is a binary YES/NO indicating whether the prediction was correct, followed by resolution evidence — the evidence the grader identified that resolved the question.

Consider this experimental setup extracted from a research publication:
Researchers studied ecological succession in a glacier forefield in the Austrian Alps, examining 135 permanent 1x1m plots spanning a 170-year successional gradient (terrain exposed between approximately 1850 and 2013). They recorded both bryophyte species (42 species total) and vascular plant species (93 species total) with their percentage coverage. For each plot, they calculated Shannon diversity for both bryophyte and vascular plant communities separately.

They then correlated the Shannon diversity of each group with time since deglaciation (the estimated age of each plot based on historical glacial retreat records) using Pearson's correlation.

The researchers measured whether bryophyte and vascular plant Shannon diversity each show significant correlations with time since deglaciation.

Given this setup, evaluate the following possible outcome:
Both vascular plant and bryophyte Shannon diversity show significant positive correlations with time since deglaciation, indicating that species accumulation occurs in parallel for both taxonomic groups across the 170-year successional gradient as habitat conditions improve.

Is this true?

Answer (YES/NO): YES